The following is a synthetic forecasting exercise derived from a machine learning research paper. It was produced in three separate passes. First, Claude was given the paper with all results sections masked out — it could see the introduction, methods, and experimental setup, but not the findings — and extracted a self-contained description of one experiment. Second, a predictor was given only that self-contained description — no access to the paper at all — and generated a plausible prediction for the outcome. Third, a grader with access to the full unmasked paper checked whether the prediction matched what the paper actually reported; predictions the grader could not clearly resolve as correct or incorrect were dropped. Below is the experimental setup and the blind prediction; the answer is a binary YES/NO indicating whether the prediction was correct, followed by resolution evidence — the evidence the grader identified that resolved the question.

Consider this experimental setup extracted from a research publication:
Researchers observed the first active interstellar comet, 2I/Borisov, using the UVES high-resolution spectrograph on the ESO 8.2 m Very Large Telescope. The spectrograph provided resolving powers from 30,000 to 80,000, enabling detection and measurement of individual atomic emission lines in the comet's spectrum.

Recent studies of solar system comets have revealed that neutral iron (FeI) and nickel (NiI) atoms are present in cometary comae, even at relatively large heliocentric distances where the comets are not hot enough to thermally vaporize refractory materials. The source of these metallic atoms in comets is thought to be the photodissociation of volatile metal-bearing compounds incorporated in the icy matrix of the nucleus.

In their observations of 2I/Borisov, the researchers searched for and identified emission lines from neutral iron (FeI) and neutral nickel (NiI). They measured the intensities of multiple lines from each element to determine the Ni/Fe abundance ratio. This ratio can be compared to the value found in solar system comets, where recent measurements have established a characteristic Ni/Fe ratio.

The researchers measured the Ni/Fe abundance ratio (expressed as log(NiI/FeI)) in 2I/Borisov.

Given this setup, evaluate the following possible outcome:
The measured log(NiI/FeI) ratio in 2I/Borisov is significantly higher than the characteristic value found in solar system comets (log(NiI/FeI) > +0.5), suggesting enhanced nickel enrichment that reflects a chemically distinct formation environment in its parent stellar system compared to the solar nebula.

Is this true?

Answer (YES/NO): NO